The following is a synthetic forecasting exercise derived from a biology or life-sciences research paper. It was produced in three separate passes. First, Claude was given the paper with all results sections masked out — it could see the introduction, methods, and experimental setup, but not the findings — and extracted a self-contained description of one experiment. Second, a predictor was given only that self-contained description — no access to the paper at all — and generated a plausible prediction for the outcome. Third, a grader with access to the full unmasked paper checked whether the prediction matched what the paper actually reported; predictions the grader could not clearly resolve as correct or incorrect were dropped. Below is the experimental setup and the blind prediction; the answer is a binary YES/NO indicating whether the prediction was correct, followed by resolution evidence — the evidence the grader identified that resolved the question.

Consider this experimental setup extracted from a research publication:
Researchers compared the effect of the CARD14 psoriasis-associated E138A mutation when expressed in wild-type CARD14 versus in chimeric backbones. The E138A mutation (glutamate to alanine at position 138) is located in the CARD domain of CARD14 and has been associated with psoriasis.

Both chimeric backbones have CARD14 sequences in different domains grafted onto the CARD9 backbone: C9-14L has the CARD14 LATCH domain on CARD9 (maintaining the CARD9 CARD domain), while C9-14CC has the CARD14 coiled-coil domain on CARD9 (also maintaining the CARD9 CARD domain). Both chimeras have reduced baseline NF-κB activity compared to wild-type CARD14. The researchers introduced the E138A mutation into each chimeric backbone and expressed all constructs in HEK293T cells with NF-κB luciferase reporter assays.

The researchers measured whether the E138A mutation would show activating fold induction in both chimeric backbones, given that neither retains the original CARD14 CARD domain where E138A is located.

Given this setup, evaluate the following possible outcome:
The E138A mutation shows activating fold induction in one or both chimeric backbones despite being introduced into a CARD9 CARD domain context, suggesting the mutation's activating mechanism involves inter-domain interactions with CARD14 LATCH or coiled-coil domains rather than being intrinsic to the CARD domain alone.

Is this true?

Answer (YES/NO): NO